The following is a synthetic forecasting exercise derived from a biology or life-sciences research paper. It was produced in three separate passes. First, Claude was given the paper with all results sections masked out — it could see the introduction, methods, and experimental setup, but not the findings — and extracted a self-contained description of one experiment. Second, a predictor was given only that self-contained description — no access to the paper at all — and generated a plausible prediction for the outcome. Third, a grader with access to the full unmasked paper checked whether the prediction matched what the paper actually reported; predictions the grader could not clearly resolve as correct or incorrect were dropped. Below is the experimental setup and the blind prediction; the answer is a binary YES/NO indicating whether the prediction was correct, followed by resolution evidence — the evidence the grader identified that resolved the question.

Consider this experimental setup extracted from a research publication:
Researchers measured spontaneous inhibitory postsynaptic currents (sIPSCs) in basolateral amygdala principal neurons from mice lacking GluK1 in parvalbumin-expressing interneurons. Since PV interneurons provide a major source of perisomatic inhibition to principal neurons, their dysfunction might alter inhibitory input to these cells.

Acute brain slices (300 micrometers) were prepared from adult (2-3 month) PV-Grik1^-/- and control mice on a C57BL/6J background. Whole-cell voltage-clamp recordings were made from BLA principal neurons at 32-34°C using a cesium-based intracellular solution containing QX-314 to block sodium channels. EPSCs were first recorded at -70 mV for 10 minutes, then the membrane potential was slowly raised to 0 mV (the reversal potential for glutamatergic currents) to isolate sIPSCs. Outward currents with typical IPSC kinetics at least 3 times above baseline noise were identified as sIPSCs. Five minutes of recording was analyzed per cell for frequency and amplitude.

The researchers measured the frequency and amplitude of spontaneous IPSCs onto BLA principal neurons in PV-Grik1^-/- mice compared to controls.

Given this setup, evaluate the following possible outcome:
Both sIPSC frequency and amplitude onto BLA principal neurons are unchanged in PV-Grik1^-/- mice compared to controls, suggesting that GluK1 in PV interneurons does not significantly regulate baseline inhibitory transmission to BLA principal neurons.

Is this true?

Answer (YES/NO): YES